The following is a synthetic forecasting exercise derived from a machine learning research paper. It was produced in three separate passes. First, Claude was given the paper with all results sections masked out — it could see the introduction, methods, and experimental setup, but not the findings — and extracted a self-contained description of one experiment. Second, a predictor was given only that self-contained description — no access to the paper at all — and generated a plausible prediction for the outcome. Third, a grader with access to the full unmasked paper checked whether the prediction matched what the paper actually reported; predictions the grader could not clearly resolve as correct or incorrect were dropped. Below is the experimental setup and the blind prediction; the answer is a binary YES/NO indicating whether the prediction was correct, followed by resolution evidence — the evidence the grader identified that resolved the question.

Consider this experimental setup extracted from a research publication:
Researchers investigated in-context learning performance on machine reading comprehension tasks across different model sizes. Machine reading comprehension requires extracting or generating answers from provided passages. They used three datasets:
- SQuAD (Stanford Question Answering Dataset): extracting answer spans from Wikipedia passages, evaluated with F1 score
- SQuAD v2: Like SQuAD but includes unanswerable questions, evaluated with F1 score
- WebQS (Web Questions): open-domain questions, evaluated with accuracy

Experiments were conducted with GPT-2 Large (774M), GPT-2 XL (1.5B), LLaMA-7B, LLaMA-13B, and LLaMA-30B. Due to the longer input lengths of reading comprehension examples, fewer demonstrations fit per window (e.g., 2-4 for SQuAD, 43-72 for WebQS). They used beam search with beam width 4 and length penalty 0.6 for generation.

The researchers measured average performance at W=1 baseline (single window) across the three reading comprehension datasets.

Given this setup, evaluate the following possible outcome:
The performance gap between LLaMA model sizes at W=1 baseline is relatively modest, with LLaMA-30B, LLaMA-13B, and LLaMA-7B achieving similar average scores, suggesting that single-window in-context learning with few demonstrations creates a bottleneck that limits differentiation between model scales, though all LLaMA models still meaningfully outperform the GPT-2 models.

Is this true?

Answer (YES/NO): YES